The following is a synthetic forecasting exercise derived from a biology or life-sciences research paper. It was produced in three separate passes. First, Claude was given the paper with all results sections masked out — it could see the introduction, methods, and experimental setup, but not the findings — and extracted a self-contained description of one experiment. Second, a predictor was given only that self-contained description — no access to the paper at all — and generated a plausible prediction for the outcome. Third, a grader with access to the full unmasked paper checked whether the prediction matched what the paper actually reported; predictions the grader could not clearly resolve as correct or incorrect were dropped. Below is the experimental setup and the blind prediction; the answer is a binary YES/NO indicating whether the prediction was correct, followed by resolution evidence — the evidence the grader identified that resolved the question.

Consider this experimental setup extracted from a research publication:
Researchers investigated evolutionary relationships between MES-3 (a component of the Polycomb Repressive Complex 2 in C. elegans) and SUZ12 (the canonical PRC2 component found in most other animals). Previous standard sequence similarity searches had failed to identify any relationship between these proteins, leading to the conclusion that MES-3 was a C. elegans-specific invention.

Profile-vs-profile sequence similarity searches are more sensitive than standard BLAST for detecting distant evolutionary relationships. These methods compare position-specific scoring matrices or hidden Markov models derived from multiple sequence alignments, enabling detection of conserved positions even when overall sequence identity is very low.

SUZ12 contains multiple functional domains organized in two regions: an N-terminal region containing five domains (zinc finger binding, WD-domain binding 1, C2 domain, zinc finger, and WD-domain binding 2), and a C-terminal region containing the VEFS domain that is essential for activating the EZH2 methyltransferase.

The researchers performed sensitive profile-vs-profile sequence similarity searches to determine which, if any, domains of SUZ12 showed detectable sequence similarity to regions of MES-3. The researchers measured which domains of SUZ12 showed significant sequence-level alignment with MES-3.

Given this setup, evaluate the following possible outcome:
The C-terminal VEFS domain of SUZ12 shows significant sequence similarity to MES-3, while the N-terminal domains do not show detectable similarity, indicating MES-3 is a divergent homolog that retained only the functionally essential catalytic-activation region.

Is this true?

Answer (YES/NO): NO